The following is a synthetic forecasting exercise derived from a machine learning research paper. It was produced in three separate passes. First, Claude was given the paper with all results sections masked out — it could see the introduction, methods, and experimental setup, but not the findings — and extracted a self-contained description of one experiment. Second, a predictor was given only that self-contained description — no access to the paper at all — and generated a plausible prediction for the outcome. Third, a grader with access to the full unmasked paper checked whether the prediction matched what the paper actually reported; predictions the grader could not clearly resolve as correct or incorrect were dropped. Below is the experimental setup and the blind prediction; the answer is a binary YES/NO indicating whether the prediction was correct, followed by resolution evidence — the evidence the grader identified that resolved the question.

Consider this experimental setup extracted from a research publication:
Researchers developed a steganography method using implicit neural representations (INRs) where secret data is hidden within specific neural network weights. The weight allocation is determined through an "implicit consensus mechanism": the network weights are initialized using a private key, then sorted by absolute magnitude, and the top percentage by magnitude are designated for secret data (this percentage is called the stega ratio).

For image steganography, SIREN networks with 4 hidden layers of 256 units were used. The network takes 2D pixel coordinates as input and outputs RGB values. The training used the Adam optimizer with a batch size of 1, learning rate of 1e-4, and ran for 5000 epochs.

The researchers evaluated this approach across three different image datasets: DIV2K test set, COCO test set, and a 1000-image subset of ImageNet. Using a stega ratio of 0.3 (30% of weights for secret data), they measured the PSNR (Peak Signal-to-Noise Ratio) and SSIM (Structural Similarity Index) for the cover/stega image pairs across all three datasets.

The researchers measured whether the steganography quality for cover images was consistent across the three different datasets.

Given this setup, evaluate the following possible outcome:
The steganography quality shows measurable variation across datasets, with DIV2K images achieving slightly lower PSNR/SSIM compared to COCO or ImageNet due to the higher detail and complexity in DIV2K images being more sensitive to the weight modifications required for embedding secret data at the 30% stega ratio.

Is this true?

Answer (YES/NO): NO